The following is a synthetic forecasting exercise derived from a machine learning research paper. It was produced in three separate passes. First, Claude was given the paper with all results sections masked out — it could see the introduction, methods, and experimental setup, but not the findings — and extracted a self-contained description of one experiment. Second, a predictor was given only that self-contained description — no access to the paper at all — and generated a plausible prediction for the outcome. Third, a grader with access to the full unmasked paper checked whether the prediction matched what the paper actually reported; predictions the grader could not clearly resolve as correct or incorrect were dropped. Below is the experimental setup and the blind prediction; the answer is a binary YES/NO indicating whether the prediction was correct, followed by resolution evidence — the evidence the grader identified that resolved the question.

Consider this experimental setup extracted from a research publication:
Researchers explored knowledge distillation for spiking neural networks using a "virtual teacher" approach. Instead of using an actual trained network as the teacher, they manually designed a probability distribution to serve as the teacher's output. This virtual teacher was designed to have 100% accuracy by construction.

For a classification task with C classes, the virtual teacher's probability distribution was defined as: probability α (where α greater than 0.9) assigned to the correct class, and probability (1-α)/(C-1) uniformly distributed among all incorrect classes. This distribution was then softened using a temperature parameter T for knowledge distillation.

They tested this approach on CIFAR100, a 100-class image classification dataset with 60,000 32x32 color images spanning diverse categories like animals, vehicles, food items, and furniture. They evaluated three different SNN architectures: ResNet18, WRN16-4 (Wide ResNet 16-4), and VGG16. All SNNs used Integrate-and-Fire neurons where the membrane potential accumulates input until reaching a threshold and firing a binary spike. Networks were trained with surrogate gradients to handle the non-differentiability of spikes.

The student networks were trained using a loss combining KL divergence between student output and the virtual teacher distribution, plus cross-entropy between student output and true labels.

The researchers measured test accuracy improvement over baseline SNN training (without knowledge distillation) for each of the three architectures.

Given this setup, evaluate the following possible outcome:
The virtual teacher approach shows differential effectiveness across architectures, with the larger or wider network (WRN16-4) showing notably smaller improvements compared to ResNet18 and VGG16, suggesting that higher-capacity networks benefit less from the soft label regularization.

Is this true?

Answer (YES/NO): NO